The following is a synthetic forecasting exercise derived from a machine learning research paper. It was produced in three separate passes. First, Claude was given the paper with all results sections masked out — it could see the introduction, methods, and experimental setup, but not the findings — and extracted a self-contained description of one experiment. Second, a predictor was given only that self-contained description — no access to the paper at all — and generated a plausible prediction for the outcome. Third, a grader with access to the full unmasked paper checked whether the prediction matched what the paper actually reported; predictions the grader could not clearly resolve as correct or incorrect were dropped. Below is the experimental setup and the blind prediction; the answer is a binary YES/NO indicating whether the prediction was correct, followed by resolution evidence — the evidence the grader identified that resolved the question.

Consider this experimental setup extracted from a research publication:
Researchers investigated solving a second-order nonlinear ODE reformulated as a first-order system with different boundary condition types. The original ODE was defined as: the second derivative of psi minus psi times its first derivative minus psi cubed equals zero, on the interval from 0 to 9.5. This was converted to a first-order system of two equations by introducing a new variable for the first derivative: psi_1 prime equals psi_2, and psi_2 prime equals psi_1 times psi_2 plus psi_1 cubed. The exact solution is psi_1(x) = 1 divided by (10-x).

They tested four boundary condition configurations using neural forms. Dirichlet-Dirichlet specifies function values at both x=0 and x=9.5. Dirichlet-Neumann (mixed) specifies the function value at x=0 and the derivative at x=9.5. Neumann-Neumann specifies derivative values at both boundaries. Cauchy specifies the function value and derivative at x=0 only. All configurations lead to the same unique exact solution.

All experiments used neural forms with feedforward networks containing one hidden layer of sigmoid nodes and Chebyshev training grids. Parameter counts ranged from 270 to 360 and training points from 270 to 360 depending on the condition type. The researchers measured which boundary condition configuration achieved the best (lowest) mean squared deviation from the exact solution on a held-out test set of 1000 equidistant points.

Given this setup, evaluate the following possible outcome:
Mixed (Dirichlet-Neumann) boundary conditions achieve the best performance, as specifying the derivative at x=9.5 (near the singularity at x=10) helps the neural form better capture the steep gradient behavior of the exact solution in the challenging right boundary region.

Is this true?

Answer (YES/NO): NO